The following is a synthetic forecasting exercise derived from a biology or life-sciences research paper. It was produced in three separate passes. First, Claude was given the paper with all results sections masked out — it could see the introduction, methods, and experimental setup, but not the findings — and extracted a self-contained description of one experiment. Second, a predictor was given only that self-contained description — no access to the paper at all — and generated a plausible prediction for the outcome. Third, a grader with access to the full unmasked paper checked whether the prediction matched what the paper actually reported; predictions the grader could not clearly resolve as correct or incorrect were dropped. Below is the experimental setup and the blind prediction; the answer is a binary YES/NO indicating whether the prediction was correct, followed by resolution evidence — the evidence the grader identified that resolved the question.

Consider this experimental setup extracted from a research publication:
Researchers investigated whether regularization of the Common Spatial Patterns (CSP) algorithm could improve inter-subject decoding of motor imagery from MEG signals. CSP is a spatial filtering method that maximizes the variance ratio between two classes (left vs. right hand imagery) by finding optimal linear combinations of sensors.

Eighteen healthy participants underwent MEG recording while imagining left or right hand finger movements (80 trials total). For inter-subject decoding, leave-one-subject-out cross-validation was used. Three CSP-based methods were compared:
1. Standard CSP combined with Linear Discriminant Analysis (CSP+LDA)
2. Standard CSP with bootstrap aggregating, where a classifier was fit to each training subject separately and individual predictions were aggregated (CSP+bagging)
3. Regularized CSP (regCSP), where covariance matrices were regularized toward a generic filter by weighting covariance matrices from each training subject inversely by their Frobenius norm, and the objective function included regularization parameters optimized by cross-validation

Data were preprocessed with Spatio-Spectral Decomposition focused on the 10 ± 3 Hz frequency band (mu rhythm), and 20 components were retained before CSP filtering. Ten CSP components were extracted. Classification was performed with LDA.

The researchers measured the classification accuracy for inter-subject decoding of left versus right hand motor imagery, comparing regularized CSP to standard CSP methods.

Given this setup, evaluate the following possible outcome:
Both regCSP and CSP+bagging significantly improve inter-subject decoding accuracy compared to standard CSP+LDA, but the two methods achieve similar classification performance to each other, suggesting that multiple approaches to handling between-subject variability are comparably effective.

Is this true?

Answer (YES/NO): NO